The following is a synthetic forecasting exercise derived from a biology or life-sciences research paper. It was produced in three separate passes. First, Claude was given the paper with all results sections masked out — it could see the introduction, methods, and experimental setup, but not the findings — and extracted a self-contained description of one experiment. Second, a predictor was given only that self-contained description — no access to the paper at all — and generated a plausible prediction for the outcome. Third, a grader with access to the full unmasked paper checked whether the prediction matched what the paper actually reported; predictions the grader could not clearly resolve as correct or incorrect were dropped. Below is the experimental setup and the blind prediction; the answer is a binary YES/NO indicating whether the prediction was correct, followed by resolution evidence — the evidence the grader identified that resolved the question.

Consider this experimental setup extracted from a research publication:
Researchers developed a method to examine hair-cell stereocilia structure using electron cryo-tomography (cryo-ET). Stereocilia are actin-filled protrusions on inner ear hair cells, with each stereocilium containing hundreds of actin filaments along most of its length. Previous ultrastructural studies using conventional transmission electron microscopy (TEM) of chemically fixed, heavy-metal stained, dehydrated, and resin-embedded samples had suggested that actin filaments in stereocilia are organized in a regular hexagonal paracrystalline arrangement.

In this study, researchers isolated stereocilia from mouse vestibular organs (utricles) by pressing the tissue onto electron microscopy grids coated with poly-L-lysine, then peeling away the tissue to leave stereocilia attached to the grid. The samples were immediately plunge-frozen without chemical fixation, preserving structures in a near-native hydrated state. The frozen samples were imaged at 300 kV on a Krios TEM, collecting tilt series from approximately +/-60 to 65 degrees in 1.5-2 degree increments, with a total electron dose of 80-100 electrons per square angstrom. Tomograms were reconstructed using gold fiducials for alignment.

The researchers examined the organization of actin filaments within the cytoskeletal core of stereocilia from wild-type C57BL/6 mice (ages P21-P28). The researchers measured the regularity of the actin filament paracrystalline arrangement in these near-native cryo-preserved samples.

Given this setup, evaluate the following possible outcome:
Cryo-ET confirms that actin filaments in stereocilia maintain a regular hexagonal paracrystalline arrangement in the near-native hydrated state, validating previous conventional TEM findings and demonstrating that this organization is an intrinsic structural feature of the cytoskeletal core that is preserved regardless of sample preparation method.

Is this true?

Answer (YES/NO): NO